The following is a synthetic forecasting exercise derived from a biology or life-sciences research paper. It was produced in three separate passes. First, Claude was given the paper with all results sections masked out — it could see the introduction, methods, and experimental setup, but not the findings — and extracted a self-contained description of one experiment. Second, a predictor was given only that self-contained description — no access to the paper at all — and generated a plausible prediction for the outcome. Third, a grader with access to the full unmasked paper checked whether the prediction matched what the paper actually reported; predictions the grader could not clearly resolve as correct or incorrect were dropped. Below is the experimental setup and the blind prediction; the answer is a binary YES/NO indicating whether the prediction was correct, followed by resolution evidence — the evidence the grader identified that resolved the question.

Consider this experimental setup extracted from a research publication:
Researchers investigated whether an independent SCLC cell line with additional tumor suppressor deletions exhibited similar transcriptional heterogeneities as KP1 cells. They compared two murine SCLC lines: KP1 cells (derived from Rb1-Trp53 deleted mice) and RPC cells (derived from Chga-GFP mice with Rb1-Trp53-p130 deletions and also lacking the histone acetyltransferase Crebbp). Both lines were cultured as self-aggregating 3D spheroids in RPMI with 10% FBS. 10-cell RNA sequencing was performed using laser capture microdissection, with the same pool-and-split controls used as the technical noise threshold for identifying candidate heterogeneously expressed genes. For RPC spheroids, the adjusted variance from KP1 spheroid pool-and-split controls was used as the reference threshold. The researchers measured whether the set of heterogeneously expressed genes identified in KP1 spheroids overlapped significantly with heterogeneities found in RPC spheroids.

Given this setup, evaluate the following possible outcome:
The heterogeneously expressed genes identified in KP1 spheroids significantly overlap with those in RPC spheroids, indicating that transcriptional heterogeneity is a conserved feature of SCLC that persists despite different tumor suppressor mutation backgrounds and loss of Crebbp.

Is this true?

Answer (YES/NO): YES